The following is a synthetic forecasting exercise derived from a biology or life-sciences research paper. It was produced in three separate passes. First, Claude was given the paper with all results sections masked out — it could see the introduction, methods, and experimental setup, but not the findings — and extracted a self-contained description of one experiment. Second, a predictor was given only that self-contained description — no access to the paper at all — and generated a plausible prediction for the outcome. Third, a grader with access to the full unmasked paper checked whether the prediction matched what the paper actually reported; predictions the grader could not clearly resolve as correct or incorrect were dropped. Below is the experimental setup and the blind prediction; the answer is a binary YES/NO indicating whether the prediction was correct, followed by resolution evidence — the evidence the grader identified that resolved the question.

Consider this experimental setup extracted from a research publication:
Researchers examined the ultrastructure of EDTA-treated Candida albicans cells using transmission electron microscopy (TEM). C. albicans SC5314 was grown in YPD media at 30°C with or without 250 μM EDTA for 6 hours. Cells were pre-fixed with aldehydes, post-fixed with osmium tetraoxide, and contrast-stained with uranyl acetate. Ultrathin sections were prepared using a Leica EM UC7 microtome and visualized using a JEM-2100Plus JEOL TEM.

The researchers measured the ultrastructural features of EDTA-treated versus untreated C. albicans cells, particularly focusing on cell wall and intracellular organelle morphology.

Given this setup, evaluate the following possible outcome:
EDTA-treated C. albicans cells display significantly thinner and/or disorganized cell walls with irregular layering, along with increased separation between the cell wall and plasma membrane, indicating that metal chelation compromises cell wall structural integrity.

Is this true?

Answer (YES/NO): NO